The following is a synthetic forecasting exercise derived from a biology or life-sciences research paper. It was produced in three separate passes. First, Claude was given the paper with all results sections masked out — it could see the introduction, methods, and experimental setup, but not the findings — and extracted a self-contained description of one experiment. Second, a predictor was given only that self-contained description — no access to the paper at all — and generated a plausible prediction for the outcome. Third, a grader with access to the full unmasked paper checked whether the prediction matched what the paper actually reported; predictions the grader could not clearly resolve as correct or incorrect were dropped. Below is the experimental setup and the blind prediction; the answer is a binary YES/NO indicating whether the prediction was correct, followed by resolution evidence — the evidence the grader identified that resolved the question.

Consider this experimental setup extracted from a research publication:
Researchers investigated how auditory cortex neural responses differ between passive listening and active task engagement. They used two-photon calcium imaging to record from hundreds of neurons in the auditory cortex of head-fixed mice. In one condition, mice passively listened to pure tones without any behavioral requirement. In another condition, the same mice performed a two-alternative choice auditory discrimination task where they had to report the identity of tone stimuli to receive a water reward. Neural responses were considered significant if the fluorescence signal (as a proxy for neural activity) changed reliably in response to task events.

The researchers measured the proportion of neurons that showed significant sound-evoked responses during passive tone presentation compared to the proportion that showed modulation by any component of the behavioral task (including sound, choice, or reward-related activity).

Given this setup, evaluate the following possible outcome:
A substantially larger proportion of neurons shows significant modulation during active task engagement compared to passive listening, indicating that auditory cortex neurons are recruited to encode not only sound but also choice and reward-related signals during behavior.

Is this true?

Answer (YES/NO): YES